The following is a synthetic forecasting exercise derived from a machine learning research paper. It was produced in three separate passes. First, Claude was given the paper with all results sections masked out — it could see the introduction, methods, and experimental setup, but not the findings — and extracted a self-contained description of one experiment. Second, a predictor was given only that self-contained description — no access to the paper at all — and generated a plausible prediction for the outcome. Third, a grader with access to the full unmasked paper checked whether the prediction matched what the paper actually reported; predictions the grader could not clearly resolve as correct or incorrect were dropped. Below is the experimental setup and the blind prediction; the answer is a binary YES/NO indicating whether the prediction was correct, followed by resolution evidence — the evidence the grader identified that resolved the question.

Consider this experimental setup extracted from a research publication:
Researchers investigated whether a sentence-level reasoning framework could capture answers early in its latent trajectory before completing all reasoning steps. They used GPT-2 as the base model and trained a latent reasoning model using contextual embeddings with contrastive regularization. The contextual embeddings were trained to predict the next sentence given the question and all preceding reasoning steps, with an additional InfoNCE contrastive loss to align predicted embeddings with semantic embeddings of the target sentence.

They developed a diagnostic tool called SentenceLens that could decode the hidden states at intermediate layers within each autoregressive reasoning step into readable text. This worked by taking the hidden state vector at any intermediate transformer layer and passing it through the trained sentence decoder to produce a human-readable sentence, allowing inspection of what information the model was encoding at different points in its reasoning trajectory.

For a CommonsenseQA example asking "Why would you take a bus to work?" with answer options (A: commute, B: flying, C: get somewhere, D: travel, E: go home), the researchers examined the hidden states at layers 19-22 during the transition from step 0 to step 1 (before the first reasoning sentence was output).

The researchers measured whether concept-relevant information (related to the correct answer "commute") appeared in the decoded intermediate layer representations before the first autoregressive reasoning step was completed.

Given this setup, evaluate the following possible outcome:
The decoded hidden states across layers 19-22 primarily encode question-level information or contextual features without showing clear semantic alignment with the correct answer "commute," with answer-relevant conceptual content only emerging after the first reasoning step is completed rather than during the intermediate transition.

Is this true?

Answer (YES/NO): NO